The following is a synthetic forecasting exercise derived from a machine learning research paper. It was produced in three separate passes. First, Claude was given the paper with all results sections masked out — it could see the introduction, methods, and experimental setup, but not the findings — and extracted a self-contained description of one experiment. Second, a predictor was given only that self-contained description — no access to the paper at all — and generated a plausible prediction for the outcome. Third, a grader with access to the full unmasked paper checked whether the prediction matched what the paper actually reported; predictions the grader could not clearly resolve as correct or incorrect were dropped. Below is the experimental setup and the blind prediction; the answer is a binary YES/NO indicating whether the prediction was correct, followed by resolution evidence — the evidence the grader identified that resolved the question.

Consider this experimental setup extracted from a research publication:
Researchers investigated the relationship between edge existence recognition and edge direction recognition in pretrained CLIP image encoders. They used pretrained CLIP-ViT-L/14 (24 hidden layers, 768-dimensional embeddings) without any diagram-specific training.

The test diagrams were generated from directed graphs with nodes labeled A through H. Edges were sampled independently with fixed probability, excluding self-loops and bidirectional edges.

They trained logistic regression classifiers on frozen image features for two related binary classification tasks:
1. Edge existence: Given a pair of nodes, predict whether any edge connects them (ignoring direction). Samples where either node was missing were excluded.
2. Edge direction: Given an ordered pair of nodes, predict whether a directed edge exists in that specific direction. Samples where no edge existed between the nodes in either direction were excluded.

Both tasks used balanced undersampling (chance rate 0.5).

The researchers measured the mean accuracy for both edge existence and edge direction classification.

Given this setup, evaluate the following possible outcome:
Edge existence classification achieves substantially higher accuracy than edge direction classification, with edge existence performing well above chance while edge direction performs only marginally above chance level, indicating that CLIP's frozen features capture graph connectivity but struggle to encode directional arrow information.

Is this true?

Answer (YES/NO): YES